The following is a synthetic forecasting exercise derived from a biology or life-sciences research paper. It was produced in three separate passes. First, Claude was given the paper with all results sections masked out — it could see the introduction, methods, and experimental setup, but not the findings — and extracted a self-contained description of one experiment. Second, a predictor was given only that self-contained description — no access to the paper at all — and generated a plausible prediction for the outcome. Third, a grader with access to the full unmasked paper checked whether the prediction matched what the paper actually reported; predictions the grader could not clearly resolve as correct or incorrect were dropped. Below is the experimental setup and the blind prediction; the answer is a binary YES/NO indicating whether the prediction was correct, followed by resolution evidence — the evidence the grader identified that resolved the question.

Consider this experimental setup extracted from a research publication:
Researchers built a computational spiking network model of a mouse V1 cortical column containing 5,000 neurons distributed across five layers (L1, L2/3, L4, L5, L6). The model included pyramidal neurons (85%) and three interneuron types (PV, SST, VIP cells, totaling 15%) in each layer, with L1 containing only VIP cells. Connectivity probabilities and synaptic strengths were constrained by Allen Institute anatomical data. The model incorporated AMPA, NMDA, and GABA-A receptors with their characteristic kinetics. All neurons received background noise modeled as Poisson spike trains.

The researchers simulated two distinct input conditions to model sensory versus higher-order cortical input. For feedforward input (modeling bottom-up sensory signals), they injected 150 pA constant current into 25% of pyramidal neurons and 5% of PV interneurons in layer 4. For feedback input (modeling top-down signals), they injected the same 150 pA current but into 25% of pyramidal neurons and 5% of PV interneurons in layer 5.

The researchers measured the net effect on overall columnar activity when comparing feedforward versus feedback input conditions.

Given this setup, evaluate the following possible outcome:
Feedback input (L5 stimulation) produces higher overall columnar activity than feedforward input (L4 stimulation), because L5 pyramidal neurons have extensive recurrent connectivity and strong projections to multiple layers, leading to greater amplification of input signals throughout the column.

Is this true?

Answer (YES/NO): NO